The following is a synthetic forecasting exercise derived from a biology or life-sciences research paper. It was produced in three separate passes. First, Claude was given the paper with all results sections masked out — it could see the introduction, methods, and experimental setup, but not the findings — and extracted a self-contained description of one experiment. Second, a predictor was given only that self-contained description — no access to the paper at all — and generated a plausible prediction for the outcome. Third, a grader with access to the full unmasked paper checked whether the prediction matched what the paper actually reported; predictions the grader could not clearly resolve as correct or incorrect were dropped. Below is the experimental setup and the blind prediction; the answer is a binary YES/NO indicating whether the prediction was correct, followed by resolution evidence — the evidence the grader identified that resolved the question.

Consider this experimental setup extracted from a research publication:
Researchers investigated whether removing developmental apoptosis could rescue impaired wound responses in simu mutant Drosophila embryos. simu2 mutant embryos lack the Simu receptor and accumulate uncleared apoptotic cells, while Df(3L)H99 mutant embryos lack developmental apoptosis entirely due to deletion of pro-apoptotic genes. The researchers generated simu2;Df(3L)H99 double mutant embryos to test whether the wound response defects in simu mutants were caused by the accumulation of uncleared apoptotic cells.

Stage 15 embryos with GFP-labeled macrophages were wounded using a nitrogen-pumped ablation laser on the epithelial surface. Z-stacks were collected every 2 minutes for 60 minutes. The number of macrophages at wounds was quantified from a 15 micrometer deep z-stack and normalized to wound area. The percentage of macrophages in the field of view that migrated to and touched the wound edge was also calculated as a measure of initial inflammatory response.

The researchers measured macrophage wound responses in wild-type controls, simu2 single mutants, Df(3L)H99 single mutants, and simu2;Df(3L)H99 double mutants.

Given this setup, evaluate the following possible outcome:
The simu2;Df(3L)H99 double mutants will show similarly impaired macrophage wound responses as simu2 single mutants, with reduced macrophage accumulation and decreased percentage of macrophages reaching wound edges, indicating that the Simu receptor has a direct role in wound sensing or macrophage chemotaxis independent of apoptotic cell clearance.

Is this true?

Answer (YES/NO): NO